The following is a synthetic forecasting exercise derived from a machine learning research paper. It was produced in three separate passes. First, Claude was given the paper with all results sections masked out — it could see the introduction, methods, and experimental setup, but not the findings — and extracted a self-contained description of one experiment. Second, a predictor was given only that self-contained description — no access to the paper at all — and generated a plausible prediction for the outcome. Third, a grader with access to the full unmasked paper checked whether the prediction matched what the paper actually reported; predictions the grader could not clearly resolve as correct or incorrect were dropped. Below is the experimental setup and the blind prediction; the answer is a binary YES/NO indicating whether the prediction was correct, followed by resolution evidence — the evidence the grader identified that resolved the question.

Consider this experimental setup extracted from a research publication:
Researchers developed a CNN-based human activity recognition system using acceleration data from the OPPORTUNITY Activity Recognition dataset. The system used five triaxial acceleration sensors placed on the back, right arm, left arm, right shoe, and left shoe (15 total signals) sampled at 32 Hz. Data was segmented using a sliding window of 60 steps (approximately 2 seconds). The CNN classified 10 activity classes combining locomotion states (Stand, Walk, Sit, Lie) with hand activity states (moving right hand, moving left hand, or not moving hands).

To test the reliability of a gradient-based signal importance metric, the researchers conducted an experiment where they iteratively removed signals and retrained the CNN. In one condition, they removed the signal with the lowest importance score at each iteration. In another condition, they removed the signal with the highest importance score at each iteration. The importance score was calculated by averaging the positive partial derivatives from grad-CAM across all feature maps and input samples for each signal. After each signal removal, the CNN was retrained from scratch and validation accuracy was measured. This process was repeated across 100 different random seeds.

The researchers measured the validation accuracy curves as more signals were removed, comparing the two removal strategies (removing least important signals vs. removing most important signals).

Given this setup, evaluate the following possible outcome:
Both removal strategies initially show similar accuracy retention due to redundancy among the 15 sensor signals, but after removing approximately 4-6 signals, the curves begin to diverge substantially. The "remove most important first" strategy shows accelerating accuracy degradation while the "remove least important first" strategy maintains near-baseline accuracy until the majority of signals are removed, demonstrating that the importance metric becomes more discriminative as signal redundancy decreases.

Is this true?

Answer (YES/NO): NO